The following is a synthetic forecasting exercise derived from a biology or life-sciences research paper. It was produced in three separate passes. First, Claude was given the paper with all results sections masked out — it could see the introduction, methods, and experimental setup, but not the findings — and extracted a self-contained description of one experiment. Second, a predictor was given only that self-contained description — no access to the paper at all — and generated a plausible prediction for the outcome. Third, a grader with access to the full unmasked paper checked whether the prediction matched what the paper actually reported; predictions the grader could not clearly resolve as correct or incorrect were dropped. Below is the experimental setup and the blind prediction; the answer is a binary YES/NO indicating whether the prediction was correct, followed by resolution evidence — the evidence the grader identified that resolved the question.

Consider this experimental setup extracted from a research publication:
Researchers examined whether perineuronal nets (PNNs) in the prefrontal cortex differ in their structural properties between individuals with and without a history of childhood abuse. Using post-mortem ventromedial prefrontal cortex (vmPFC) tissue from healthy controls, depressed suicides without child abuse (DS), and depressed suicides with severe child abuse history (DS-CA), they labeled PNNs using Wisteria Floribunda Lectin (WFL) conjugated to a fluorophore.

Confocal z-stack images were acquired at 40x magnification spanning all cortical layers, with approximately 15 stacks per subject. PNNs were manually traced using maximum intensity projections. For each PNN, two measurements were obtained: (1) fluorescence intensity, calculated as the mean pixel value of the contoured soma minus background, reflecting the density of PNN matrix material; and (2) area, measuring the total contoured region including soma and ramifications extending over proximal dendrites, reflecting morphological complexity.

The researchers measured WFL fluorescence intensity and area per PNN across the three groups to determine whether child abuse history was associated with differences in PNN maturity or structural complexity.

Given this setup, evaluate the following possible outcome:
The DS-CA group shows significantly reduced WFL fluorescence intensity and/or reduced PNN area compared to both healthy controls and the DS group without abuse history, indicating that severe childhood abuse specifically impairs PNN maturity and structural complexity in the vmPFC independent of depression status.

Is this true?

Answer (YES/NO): NO